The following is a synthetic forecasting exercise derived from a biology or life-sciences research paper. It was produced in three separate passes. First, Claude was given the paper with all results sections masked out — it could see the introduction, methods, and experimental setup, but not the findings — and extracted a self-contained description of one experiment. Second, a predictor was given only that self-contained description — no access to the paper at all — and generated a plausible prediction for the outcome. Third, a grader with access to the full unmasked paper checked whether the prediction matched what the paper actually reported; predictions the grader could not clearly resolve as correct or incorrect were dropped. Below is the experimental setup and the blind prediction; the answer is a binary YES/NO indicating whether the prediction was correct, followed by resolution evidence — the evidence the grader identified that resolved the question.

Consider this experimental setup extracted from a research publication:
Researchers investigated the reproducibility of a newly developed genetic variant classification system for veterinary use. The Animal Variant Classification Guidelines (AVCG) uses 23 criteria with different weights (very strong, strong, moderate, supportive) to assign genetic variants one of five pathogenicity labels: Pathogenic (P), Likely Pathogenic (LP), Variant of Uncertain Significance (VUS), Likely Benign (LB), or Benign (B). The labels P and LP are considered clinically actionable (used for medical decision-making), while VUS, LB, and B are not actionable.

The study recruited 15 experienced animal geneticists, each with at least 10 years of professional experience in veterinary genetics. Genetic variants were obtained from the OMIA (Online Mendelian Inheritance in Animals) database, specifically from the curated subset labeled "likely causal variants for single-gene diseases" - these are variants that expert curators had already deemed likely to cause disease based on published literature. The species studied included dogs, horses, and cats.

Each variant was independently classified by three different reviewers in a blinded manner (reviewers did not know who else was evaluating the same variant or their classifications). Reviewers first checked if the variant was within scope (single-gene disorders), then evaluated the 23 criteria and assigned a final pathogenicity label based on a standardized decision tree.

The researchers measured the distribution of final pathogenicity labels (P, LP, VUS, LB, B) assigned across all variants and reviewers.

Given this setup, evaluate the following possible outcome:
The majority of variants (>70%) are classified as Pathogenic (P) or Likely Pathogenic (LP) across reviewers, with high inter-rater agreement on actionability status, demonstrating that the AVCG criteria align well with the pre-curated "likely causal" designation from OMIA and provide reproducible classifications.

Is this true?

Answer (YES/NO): YES